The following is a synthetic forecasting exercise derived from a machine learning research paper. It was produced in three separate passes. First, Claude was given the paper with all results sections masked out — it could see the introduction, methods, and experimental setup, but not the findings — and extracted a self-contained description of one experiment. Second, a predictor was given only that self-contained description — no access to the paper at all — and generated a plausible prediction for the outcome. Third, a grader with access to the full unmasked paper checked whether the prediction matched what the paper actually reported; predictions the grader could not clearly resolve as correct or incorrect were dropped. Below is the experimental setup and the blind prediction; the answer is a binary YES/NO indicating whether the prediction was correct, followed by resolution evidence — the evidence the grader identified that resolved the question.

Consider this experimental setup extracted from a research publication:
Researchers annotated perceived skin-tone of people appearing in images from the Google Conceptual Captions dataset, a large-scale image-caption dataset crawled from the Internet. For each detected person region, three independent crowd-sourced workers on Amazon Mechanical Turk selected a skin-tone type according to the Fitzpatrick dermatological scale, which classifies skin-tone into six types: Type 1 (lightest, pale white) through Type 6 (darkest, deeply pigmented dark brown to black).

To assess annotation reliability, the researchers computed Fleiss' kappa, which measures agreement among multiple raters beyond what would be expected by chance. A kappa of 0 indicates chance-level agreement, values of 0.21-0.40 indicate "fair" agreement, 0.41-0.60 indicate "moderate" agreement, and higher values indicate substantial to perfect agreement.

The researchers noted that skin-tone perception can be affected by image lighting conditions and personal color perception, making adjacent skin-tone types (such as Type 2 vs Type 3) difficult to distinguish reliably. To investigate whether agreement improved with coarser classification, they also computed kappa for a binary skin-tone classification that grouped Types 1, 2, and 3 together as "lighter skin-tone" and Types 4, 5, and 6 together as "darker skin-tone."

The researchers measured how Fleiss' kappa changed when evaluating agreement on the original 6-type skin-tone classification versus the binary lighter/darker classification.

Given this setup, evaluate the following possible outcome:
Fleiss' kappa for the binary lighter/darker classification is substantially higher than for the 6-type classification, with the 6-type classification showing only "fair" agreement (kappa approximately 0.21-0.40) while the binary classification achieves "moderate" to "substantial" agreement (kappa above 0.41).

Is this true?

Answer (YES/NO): YES